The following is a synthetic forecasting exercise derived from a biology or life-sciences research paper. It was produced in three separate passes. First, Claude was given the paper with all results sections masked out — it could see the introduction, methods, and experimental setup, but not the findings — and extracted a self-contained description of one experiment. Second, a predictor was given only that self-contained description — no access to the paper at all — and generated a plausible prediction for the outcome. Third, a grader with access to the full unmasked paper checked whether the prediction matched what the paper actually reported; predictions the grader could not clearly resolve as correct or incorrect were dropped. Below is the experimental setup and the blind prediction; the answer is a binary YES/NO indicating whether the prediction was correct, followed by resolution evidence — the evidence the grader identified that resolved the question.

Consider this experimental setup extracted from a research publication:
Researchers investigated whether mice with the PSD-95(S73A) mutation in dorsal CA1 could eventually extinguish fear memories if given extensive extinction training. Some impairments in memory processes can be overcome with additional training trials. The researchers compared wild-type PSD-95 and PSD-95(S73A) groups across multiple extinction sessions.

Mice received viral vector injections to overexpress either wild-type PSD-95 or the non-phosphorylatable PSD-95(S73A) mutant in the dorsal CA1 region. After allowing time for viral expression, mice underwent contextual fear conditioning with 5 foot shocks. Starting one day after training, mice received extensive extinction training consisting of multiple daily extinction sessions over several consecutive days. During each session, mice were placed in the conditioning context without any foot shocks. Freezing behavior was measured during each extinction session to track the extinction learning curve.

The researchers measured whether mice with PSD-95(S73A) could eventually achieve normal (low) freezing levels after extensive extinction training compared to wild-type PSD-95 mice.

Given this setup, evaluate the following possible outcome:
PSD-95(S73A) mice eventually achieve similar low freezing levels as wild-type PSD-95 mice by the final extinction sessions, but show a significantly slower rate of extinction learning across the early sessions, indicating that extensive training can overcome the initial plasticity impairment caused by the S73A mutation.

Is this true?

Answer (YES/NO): NO